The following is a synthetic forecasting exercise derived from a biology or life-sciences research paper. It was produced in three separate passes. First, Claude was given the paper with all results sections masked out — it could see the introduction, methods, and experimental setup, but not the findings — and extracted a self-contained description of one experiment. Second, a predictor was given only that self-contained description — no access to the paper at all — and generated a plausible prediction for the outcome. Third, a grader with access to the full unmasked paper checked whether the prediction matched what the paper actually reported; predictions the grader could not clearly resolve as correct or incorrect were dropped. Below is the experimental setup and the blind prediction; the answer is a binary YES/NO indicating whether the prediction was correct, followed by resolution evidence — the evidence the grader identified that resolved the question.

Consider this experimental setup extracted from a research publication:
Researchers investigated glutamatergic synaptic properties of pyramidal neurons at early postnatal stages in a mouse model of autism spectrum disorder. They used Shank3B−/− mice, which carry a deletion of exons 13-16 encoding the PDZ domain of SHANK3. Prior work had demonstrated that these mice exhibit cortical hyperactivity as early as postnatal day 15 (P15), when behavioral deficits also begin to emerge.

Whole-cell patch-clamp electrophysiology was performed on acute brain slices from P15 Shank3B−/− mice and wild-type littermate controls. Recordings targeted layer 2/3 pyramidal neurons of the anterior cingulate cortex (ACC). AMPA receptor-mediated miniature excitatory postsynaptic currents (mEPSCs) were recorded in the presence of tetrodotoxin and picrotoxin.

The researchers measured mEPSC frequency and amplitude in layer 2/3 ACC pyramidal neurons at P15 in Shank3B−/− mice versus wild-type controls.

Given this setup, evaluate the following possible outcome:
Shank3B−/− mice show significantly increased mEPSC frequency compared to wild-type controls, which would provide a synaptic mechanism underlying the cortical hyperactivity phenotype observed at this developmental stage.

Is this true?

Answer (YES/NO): NO